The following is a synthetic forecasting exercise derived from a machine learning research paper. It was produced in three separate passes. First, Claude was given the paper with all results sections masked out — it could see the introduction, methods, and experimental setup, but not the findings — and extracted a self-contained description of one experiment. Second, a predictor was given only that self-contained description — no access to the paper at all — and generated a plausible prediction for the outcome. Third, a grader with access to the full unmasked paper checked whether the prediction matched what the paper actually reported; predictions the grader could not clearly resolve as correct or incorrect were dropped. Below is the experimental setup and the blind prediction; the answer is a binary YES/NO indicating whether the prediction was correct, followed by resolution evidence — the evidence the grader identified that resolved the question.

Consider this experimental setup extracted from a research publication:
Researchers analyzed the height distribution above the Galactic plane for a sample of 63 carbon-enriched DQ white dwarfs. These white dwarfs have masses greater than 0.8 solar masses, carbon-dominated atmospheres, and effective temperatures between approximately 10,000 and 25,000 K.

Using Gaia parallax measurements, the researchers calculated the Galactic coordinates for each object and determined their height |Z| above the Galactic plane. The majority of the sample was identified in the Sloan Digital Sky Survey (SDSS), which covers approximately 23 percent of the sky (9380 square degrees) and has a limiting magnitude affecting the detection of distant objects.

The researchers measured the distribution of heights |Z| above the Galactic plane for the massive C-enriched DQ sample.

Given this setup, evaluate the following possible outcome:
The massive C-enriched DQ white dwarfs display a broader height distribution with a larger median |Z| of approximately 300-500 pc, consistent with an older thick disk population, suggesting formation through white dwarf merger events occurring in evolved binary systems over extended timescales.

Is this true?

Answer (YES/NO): NO